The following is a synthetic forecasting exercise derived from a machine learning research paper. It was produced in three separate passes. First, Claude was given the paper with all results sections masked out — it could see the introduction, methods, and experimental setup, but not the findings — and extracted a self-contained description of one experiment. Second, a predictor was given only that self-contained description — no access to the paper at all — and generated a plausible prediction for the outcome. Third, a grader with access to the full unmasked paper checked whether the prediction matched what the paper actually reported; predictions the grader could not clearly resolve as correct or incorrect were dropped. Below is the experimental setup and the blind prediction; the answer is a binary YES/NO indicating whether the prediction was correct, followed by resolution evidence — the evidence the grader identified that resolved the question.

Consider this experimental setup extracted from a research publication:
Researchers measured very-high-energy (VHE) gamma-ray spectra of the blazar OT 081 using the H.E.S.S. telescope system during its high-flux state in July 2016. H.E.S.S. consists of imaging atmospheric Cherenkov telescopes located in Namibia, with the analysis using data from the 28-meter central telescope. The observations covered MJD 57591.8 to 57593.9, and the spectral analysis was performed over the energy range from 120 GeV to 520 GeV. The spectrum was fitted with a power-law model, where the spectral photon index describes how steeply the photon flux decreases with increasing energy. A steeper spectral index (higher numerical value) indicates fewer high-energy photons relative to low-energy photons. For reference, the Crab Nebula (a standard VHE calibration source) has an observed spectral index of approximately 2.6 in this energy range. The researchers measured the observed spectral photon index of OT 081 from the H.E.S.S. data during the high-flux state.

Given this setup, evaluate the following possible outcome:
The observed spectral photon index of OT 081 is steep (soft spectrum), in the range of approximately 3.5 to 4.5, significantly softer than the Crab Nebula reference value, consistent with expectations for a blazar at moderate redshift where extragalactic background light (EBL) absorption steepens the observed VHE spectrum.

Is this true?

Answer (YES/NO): YES